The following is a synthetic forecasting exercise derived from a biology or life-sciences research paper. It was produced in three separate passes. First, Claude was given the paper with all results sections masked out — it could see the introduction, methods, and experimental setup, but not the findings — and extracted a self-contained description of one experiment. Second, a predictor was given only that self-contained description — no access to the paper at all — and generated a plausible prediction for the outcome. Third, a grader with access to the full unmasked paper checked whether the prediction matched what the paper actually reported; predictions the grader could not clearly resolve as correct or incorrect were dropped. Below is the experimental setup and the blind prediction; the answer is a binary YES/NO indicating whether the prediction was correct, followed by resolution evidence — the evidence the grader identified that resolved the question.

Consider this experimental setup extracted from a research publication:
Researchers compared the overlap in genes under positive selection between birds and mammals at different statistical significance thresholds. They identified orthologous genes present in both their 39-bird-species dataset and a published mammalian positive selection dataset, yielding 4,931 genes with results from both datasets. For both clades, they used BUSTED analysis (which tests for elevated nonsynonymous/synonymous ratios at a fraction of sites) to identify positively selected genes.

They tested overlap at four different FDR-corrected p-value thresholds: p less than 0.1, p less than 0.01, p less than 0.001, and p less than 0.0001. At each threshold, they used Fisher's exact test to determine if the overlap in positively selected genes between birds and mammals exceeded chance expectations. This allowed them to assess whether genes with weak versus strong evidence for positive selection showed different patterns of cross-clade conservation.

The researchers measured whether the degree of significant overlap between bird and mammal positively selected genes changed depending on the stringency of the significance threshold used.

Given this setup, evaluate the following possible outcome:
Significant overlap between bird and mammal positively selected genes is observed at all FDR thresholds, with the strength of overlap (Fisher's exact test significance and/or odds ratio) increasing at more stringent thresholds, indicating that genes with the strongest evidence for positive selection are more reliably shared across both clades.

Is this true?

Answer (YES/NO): YES